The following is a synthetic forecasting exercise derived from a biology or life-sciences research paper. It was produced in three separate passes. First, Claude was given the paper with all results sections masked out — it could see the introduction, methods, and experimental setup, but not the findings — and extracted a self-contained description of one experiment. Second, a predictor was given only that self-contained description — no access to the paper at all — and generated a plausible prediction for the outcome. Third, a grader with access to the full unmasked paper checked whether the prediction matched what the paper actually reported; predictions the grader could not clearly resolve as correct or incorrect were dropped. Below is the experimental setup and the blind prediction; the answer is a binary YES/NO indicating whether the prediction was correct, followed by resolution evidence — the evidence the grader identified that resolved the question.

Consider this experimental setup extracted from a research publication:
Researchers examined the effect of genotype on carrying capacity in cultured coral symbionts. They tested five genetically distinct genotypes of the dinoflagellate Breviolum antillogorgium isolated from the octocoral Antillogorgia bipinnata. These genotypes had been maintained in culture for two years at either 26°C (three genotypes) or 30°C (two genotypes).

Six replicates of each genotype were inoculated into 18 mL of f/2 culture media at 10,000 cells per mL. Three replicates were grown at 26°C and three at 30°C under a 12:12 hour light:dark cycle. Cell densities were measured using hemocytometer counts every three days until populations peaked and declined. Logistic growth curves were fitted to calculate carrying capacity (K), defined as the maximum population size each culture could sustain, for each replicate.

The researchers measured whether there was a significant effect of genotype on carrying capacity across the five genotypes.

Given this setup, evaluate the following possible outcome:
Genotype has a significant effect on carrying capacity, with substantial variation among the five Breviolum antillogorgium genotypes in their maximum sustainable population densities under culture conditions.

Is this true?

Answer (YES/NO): YES